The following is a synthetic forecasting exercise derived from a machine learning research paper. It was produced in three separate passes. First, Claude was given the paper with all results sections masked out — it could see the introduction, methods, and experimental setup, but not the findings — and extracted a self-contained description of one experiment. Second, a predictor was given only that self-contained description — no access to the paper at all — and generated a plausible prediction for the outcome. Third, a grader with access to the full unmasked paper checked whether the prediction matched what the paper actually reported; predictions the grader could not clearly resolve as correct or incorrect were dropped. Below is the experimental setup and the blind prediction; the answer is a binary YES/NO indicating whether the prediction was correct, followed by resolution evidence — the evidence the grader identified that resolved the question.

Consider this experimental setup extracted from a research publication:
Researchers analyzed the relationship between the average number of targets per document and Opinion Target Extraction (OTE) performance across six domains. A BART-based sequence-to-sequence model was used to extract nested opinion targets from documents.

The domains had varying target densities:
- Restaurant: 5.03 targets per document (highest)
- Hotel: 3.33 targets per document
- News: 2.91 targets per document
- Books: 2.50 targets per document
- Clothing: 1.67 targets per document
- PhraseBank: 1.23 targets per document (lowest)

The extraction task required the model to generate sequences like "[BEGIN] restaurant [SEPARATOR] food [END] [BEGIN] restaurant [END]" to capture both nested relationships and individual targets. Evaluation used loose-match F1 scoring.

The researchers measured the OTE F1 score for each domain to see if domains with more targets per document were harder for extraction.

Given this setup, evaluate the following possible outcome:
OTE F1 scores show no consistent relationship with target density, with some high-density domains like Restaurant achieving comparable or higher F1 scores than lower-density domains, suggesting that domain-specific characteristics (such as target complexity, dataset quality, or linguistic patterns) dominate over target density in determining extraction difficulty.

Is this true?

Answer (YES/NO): NO